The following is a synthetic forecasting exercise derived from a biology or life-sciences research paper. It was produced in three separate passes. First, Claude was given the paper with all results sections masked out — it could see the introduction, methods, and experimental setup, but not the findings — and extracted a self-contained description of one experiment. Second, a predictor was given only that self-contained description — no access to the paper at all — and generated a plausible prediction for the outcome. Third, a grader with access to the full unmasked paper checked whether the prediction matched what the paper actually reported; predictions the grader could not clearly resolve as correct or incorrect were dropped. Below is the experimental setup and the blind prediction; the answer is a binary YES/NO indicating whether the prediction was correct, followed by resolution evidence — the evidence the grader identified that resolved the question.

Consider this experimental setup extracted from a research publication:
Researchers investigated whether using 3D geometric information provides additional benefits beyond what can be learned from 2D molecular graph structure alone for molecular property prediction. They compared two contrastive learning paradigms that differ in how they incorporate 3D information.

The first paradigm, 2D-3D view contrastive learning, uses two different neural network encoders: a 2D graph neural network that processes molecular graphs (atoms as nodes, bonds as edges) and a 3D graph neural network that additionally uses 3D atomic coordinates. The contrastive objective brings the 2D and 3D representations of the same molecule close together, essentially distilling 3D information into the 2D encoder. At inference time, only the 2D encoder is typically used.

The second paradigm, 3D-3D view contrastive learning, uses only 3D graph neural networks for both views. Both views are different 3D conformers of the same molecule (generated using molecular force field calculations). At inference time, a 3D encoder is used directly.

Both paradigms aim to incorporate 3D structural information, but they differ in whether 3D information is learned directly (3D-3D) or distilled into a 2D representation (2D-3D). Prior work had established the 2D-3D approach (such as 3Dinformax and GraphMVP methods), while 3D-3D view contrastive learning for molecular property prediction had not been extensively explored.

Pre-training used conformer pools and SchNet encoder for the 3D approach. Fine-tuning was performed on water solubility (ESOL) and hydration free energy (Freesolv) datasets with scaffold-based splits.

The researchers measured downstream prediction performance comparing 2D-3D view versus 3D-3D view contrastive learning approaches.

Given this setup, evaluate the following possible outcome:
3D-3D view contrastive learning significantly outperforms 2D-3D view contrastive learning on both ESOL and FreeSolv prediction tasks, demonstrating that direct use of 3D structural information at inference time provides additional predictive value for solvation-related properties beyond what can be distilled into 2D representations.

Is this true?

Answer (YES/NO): YES